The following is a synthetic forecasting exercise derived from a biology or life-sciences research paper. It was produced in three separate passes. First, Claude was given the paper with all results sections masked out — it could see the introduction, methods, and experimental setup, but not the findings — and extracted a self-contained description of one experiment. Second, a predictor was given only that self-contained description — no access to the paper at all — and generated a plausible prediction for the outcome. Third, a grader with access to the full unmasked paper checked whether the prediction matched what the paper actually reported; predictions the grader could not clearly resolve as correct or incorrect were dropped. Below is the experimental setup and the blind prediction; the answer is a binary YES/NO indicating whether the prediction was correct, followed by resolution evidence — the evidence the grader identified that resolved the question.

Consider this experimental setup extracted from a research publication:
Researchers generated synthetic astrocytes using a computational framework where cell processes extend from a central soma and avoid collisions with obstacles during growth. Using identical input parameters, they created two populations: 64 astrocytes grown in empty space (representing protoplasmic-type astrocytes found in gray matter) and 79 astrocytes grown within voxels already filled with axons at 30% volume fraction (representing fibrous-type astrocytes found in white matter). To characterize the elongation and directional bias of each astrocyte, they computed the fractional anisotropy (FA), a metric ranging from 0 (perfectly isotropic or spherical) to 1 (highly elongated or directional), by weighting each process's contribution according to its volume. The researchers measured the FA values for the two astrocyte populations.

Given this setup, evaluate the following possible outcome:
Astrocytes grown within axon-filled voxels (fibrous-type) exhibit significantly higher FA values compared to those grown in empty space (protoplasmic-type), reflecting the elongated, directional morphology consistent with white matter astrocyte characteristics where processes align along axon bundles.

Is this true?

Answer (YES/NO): YES